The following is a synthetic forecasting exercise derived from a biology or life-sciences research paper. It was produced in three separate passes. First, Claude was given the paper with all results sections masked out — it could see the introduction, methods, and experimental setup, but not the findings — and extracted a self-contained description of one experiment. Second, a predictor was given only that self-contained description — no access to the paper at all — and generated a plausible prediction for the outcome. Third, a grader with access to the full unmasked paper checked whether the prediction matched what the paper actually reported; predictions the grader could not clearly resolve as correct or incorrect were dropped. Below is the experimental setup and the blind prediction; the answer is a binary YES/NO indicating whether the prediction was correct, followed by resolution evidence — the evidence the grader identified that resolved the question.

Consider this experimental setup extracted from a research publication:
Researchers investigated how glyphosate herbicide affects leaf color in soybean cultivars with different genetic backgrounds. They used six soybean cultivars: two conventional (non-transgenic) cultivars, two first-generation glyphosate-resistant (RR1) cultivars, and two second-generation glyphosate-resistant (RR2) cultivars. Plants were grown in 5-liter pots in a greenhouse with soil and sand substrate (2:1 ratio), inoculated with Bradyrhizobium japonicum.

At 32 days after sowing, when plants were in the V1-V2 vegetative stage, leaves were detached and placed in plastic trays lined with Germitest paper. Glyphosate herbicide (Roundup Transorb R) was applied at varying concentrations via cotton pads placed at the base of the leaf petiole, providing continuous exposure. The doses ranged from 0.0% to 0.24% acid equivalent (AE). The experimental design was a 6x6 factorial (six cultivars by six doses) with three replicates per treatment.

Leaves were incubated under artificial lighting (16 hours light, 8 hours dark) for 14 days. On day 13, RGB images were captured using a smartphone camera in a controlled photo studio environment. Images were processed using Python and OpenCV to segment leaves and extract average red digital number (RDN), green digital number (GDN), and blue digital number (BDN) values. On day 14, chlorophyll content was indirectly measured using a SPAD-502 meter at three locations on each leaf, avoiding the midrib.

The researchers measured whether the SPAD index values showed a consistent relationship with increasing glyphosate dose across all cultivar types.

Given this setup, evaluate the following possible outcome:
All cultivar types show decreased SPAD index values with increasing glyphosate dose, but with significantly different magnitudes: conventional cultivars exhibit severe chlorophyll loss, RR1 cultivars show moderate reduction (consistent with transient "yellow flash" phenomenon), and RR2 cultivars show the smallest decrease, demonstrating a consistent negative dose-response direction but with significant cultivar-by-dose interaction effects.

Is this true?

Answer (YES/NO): NO